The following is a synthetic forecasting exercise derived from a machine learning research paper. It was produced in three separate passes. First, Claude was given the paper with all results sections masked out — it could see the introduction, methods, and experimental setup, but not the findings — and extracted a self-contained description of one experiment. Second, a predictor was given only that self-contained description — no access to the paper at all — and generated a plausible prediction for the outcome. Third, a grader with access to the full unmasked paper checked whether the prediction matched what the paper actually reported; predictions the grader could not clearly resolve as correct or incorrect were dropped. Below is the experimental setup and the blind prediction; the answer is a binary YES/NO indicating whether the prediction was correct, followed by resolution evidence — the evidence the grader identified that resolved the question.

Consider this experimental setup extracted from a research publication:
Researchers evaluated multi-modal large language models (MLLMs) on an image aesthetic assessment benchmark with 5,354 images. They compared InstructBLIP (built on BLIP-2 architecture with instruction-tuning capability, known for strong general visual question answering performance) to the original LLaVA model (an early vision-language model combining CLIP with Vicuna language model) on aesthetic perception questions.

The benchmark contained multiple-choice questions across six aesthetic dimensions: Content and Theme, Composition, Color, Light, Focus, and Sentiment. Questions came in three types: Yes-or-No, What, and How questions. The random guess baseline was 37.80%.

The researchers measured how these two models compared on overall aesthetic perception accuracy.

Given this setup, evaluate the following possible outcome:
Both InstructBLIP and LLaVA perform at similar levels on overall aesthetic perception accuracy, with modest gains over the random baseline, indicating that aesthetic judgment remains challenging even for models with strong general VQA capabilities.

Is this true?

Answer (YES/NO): NO